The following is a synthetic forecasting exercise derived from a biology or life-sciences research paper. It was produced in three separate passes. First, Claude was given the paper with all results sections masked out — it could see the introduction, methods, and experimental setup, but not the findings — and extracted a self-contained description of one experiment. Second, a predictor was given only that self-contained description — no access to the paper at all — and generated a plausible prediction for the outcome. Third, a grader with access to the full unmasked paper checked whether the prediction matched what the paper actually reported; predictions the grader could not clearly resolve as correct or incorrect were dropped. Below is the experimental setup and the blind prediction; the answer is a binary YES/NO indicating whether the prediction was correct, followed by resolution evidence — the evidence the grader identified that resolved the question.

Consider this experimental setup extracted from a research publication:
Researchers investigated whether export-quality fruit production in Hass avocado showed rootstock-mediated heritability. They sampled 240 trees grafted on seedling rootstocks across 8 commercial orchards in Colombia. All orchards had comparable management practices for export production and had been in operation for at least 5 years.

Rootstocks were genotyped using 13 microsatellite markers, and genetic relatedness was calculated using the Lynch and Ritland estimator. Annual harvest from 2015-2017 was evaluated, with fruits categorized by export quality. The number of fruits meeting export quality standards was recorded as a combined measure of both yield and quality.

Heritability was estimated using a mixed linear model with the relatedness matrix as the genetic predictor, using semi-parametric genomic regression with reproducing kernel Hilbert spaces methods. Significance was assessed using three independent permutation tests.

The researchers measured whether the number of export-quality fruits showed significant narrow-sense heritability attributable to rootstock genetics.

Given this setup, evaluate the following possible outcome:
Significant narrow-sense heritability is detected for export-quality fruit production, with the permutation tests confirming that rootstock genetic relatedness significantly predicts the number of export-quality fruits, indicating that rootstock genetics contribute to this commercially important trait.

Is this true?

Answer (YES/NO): YES